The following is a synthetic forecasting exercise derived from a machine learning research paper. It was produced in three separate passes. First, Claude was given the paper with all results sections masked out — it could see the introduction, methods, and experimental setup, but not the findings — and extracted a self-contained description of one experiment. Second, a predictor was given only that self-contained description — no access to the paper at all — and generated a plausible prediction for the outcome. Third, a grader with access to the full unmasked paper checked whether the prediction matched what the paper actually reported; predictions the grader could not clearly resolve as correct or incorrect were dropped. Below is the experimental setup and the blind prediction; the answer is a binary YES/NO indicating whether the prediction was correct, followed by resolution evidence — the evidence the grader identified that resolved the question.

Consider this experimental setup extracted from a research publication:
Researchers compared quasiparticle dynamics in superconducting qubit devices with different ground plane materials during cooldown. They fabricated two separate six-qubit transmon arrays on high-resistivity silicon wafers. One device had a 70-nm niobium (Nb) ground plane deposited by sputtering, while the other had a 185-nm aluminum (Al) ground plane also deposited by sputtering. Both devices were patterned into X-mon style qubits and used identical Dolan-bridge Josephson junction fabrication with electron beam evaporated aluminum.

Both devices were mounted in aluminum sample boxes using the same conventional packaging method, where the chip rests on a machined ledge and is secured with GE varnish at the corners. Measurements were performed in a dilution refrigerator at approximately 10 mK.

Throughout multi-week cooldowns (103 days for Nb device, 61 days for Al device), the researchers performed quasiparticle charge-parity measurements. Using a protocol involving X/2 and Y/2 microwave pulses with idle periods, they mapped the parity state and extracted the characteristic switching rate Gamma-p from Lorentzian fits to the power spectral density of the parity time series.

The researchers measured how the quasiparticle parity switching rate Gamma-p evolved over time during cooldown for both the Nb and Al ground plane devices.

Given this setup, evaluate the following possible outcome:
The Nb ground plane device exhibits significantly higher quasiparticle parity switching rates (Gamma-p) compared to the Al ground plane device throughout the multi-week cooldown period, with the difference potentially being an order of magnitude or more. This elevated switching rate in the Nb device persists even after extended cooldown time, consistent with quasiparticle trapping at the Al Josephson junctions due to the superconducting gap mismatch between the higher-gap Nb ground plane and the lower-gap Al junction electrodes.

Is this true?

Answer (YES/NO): NO